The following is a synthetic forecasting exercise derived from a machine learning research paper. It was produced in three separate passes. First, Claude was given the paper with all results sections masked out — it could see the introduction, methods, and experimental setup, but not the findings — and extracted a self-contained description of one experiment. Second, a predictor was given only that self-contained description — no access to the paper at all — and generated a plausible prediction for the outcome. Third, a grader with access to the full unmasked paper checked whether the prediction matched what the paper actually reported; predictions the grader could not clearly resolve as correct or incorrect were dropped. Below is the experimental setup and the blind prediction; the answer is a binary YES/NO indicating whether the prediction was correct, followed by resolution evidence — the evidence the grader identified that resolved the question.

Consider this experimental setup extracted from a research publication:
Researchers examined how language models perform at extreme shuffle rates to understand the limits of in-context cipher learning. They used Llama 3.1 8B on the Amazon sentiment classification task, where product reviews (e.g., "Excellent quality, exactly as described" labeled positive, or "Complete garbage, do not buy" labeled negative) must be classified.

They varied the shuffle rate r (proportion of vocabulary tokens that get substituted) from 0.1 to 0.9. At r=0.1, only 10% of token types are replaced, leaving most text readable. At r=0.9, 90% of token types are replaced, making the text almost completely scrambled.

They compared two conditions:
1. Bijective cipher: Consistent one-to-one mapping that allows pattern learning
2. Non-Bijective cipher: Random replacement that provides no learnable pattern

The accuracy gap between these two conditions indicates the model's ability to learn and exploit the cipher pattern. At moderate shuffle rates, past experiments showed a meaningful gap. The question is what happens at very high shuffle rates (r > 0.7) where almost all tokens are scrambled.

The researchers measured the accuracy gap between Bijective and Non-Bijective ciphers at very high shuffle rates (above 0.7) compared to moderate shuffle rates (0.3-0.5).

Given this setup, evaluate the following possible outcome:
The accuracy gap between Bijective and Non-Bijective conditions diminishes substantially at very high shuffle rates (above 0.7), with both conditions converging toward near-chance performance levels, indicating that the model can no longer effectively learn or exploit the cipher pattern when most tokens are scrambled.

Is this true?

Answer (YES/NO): YES